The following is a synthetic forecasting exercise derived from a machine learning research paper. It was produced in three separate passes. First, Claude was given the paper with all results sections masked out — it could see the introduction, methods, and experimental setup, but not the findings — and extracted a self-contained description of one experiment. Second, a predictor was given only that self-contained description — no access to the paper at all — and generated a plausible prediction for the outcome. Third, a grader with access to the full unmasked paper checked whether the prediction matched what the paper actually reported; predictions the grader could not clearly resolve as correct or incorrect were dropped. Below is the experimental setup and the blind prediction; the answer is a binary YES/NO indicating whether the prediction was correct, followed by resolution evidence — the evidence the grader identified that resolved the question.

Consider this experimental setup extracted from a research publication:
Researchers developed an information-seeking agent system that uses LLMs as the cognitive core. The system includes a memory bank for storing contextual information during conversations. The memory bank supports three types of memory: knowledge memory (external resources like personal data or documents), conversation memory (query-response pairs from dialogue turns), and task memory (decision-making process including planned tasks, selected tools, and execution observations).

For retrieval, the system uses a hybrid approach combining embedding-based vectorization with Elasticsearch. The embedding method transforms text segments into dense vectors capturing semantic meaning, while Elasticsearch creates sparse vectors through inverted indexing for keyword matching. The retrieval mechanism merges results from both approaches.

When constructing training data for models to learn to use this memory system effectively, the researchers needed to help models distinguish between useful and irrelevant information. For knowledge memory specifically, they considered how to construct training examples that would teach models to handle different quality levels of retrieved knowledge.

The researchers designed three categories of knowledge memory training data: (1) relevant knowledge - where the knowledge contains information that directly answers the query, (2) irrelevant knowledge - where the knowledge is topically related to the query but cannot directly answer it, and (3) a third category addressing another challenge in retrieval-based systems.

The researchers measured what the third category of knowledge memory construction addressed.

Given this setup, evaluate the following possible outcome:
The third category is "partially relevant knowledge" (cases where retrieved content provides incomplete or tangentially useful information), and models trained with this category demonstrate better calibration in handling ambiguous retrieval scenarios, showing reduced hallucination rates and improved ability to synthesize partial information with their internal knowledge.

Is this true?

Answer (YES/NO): NO